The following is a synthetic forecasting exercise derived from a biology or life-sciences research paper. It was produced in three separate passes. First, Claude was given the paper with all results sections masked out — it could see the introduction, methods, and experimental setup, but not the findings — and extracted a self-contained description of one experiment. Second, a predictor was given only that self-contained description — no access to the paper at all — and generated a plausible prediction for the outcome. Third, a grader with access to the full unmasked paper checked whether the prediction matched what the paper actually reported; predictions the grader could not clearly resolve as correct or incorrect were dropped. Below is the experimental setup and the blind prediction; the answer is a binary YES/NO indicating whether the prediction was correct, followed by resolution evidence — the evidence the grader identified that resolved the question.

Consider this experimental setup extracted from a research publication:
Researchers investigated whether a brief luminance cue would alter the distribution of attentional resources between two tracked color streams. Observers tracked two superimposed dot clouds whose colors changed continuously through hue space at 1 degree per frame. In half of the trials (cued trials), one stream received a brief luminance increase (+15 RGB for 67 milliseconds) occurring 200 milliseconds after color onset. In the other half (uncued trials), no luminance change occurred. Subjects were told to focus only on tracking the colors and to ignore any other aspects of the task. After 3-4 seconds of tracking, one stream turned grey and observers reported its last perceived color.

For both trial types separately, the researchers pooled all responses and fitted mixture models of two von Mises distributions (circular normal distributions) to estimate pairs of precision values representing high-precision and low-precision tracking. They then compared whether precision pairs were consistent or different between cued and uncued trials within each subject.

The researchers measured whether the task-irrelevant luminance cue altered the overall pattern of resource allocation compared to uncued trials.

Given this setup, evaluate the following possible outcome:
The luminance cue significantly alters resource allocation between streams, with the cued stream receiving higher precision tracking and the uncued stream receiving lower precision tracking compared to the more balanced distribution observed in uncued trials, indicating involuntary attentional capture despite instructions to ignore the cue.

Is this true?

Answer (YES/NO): NO